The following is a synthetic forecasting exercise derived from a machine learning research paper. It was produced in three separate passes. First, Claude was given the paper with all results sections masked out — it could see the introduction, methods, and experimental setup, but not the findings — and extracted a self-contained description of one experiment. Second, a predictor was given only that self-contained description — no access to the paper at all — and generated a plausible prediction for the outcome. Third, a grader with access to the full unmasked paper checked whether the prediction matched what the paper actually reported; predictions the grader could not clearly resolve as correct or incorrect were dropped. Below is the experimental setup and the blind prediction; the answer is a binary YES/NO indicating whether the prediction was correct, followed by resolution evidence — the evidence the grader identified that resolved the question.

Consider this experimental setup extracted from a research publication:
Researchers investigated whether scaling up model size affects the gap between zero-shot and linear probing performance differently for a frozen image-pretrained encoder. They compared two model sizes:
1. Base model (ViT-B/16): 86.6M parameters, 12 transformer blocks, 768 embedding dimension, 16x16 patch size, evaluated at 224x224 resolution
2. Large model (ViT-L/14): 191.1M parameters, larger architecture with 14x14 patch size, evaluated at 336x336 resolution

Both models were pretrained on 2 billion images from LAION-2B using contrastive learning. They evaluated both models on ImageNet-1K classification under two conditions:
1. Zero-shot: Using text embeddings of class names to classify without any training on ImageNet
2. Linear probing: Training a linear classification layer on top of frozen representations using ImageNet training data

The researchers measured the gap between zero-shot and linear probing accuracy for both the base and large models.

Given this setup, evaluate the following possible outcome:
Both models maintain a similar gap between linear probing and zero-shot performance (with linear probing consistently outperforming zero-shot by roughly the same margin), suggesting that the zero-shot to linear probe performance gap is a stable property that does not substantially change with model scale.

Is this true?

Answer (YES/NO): NO